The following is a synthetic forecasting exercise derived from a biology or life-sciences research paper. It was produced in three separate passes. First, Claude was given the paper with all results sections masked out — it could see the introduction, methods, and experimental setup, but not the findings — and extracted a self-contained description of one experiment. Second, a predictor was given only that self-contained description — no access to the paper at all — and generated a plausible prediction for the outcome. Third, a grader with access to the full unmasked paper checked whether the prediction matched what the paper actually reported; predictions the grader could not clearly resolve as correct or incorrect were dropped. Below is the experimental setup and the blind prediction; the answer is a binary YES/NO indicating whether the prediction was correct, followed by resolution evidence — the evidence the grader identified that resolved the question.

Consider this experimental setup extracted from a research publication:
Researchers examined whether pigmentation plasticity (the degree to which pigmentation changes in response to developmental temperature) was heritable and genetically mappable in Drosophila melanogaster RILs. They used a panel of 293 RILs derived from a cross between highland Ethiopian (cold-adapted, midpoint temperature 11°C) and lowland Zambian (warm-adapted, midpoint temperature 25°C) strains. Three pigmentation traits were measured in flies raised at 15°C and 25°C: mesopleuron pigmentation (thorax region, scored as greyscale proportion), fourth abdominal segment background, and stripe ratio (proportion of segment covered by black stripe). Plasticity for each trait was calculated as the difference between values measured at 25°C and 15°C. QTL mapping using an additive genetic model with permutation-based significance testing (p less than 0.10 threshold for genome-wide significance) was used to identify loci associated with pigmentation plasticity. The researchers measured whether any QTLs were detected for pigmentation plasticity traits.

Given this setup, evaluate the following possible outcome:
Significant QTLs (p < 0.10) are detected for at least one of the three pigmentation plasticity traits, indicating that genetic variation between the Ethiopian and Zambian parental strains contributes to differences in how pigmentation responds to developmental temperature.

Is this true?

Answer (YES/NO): NO